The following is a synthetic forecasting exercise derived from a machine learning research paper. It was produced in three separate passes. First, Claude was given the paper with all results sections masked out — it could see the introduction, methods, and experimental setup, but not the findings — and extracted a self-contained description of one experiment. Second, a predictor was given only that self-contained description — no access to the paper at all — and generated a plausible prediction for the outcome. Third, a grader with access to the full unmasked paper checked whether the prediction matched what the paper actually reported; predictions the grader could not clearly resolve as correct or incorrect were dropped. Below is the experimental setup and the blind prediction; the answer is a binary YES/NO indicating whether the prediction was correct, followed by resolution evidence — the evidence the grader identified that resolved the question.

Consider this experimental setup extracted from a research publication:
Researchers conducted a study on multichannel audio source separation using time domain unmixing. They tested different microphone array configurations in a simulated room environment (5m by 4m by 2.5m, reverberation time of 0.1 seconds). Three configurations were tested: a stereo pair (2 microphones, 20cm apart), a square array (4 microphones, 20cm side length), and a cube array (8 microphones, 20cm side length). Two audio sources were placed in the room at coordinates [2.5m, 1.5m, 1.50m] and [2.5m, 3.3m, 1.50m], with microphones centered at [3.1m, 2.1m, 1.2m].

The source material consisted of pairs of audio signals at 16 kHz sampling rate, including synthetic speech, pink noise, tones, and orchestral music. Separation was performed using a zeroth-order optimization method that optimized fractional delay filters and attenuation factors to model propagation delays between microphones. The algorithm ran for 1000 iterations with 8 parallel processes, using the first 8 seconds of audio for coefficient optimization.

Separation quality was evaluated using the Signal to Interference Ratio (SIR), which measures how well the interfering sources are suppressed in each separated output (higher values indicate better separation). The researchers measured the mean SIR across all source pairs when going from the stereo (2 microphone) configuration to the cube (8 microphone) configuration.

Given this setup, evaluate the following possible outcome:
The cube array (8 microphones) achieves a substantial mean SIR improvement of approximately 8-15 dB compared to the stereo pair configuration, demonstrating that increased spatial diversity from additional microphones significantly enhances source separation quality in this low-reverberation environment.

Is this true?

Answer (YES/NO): NO